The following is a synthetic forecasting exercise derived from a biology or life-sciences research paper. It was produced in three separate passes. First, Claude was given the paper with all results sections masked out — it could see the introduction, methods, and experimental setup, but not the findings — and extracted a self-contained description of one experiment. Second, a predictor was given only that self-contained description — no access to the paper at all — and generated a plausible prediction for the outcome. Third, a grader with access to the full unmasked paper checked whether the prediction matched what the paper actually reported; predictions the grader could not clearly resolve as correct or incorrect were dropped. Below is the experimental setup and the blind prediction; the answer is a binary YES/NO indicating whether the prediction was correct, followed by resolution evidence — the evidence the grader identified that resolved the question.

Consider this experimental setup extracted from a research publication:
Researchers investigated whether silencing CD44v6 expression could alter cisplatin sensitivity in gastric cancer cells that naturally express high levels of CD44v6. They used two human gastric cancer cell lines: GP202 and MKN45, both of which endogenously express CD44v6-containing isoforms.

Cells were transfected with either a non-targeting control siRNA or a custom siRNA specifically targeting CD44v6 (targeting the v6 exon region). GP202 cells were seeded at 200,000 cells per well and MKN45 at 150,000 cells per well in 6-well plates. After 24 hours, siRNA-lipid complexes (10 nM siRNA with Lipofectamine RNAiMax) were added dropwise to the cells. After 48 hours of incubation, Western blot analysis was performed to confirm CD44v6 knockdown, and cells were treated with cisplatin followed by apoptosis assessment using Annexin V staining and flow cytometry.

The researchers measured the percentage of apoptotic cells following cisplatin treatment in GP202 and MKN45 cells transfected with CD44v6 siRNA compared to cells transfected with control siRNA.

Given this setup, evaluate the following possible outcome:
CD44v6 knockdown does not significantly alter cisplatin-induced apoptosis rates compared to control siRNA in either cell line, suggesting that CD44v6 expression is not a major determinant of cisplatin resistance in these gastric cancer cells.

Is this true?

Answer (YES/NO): NO